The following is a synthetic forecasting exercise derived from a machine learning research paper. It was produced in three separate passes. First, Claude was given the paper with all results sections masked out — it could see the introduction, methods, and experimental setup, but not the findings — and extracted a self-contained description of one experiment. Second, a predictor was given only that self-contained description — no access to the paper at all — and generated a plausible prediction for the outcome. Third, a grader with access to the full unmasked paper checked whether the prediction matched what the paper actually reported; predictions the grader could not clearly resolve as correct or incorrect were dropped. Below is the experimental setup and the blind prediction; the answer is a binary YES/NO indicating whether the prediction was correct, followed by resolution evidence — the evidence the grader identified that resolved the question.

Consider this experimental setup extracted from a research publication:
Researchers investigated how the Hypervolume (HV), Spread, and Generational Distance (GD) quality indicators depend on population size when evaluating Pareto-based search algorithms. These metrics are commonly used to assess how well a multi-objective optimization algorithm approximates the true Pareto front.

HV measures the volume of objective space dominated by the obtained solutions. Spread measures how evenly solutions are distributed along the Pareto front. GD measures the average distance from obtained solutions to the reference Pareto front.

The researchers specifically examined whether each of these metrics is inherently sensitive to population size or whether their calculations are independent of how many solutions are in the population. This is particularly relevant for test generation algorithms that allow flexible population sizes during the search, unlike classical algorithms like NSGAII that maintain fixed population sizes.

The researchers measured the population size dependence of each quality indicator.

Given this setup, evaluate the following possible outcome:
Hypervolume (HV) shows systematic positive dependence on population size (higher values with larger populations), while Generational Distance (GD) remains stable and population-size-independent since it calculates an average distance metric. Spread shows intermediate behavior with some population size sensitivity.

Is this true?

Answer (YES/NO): NO